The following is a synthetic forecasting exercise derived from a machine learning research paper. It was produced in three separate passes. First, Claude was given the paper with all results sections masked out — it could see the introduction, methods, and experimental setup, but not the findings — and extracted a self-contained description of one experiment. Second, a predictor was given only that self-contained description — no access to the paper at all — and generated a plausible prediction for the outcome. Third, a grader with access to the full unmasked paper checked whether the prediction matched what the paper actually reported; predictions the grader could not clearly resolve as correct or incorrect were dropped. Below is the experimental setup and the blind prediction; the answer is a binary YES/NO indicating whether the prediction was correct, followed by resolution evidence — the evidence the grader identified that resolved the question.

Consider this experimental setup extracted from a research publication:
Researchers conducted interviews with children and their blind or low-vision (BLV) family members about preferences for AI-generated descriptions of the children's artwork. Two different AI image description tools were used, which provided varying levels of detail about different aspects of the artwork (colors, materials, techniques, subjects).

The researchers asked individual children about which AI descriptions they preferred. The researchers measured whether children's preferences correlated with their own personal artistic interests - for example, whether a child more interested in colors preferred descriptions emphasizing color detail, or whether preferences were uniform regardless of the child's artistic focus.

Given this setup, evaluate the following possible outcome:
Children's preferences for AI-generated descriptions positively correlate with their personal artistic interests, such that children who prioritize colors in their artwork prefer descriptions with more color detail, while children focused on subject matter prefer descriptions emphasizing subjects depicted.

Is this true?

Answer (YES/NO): YES